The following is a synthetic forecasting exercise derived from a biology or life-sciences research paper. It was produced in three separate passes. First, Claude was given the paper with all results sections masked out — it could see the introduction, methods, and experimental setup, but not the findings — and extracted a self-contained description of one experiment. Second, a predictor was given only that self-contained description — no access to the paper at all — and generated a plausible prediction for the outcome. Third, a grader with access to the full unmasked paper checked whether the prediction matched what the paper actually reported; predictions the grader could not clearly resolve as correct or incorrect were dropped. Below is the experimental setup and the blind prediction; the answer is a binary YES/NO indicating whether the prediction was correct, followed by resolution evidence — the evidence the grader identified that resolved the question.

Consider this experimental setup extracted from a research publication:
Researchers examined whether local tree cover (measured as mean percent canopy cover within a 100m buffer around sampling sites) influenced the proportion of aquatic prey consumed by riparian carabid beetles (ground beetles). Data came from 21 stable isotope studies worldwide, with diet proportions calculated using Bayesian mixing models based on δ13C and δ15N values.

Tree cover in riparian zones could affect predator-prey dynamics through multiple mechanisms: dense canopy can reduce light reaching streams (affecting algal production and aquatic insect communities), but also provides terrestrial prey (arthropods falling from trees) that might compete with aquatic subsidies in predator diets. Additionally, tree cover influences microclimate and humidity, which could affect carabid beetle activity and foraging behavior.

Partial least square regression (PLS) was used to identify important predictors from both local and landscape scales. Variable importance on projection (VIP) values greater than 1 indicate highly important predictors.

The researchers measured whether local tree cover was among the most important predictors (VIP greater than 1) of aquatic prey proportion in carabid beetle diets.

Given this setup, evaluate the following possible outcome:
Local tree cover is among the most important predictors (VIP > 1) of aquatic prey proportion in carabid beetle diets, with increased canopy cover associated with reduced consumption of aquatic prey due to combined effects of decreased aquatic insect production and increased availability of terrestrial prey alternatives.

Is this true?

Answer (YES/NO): NO